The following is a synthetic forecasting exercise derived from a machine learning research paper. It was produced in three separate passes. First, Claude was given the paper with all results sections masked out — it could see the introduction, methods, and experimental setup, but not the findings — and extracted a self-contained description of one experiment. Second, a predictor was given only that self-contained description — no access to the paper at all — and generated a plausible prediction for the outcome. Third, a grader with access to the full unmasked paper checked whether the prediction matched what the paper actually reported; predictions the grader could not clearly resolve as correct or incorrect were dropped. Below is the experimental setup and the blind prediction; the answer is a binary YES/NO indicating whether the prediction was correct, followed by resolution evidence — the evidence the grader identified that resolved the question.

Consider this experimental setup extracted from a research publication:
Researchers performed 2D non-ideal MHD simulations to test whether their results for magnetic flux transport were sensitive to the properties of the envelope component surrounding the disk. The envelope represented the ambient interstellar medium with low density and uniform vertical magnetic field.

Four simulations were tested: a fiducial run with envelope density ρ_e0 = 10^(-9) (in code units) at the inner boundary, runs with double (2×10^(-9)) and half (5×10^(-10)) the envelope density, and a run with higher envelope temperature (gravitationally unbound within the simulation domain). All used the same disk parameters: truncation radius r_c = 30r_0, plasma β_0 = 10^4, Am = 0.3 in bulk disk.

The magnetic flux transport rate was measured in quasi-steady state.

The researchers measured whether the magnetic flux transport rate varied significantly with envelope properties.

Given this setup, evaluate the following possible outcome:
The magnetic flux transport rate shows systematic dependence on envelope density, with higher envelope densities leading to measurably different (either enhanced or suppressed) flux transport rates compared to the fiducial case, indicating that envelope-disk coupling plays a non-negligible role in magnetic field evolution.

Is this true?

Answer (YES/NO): NO